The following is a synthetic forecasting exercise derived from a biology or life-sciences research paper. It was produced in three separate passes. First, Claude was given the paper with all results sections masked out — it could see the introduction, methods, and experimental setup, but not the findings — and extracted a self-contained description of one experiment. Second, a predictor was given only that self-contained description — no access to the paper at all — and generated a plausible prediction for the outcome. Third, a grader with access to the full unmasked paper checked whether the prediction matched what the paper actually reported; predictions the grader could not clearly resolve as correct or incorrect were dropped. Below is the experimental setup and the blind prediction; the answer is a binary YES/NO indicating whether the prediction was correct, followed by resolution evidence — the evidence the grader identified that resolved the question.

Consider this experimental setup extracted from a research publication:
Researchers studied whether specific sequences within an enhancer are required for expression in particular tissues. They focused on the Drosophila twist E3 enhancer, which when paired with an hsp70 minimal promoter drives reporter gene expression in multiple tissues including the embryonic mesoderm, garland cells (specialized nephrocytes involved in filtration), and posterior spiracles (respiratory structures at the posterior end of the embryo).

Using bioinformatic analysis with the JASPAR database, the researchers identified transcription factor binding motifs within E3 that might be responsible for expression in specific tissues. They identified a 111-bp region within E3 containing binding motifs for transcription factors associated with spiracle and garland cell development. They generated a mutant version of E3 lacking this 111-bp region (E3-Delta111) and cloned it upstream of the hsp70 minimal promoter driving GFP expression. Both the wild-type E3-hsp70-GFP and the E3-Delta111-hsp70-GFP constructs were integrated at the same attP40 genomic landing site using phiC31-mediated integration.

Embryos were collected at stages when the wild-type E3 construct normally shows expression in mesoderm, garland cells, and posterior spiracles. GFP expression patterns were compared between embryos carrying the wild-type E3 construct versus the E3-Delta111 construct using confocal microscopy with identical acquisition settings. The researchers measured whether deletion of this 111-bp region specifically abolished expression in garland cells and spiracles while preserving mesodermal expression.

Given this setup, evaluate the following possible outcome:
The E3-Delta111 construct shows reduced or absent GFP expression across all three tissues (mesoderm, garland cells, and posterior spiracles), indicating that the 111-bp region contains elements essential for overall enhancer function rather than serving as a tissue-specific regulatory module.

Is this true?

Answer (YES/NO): NO